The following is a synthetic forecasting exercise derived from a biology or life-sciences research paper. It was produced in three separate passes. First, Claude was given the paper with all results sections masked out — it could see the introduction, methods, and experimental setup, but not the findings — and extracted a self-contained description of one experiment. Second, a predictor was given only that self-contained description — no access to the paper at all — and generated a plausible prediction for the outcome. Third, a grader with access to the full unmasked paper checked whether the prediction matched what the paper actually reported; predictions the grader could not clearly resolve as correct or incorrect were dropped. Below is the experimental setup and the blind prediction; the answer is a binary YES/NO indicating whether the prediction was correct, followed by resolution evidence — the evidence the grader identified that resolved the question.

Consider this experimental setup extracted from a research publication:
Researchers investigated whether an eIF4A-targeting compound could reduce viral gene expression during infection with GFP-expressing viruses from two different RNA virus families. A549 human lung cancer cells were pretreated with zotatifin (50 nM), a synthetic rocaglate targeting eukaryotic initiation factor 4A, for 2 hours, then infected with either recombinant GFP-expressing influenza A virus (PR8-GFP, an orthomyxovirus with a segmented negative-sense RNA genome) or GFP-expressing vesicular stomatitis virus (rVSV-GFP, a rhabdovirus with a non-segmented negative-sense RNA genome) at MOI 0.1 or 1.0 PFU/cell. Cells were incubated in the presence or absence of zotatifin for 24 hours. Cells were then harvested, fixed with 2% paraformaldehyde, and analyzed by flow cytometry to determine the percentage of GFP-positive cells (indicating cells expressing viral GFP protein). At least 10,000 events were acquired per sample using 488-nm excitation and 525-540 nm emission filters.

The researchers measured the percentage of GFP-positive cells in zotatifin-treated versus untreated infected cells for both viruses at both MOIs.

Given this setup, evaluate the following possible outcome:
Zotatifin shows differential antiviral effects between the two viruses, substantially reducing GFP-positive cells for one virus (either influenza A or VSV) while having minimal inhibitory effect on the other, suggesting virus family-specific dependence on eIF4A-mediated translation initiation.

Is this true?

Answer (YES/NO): NO